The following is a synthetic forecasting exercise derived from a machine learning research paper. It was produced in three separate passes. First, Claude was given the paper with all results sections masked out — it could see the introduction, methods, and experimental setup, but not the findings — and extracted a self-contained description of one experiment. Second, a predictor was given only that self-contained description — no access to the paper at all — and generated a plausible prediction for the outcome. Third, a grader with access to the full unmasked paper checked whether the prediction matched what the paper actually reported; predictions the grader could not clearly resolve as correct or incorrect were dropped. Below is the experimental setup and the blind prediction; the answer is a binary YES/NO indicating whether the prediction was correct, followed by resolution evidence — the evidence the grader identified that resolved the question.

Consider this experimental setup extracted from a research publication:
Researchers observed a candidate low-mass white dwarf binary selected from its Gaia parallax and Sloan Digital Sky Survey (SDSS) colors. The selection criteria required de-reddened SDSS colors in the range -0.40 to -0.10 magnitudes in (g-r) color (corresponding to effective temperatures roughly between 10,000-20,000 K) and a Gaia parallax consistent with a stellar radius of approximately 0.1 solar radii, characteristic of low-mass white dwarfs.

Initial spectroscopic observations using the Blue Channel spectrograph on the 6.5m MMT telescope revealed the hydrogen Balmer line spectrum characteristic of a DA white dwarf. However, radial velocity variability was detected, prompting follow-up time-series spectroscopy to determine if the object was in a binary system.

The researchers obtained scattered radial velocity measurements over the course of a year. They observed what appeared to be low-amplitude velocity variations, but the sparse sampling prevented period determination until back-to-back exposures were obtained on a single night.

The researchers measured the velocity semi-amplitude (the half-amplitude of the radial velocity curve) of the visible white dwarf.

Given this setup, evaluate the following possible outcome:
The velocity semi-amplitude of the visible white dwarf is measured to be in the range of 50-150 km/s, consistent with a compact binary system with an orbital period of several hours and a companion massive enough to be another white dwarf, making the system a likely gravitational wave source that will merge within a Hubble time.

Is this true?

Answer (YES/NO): NO